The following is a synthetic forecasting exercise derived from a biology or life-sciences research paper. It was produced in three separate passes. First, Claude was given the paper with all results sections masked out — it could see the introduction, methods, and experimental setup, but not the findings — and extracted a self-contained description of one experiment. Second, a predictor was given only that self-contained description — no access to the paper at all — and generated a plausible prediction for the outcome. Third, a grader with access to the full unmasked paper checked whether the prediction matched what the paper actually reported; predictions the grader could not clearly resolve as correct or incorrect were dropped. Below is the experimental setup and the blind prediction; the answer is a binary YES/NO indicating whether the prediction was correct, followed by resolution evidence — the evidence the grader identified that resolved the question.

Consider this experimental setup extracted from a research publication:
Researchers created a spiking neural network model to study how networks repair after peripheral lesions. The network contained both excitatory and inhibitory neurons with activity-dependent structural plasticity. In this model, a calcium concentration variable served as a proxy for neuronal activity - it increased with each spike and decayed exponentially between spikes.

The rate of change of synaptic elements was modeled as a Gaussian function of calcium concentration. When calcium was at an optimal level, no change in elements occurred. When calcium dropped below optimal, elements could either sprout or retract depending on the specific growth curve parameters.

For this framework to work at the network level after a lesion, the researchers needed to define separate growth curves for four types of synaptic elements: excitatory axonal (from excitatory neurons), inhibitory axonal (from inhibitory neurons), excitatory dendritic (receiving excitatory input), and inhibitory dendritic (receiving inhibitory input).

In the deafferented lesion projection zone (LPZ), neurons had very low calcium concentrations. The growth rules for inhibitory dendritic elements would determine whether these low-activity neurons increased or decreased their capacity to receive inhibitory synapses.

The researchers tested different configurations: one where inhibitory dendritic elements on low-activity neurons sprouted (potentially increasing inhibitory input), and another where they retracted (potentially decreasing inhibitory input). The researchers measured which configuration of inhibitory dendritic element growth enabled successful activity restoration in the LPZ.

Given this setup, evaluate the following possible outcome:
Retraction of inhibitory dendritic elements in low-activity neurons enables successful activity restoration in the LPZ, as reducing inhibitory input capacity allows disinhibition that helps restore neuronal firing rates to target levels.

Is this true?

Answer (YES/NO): YES